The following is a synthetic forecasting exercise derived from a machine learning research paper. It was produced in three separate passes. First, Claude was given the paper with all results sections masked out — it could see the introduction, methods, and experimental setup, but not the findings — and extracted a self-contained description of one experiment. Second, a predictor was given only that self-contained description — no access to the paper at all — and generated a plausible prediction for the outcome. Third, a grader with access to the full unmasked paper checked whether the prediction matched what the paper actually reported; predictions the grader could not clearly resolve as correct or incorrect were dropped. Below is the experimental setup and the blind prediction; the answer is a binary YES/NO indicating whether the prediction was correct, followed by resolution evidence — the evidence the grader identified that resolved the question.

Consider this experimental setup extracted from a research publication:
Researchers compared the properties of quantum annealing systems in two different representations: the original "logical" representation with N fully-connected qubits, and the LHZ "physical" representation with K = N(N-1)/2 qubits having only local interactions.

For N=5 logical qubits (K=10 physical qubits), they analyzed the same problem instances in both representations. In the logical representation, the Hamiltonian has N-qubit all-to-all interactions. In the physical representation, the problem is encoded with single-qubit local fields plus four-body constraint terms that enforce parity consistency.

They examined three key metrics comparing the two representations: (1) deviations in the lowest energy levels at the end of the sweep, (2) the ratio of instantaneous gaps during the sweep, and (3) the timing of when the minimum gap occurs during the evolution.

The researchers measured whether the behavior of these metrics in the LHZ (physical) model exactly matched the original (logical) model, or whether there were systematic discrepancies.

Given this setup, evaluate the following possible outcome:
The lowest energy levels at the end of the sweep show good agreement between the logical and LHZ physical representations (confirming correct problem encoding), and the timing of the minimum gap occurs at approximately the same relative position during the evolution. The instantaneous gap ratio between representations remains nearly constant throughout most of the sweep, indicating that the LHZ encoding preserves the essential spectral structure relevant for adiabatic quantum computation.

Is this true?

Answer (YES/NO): NO